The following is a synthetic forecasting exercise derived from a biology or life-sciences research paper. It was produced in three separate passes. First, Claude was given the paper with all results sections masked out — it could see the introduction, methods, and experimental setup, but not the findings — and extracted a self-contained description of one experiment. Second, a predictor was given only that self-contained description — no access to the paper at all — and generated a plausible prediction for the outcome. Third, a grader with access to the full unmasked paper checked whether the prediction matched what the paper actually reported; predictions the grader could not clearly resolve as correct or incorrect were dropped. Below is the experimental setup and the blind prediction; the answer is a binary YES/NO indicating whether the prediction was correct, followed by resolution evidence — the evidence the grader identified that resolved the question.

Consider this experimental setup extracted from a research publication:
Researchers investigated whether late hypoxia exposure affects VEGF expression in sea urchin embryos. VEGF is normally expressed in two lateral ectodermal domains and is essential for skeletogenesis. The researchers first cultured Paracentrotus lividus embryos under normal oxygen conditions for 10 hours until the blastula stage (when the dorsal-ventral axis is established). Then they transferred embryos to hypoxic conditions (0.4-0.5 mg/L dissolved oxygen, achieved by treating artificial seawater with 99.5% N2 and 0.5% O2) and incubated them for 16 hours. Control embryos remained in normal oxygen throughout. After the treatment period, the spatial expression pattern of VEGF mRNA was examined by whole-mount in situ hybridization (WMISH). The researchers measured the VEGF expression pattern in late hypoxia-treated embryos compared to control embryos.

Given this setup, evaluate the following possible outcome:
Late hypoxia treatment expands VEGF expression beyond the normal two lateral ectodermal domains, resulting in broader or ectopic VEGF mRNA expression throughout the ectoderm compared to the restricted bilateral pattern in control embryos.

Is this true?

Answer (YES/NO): NO